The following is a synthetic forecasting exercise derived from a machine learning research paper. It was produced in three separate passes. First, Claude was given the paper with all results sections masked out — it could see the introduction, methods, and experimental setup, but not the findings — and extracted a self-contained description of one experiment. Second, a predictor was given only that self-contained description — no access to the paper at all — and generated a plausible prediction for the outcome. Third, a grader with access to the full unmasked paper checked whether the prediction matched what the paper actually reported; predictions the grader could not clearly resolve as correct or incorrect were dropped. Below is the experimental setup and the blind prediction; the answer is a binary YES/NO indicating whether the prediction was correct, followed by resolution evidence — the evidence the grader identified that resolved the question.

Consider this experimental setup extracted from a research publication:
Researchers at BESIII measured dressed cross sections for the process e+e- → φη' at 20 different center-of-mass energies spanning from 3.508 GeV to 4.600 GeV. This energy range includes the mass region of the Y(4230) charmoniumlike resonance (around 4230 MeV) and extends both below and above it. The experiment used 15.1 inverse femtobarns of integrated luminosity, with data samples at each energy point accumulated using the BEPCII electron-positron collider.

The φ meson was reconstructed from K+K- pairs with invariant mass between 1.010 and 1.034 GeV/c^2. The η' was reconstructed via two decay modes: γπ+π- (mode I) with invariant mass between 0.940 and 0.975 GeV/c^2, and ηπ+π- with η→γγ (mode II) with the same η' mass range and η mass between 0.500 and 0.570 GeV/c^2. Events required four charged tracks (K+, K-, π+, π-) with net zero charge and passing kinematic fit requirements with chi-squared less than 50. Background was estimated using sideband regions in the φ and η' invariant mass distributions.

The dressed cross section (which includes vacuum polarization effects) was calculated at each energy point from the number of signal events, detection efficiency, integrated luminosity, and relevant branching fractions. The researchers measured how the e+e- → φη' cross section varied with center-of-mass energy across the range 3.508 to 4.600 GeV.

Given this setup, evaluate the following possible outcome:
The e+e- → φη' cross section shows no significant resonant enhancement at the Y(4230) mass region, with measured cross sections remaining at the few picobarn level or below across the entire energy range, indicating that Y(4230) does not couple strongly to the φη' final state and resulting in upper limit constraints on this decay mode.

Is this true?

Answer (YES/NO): YES